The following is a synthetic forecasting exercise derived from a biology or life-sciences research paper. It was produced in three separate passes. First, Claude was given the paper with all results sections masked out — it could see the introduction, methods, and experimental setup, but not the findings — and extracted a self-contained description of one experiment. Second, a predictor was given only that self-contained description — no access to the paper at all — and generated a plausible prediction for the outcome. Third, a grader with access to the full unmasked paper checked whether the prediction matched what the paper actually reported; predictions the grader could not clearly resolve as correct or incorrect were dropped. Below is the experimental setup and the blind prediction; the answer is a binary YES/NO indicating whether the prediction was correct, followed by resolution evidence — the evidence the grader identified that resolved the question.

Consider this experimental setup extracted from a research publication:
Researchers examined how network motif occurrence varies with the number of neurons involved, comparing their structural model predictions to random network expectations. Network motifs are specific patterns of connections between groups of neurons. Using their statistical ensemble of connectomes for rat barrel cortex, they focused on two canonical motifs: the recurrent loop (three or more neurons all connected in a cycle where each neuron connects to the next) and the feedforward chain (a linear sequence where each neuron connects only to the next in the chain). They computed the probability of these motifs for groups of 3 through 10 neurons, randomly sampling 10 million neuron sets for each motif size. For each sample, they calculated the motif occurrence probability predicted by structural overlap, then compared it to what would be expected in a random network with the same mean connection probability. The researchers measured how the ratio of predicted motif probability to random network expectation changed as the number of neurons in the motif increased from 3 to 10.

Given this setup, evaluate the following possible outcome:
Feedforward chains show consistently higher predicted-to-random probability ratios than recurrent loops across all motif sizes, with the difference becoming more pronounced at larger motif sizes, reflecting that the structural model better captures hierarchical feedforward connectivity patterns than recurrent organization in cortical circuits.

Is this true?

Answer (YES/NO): NO